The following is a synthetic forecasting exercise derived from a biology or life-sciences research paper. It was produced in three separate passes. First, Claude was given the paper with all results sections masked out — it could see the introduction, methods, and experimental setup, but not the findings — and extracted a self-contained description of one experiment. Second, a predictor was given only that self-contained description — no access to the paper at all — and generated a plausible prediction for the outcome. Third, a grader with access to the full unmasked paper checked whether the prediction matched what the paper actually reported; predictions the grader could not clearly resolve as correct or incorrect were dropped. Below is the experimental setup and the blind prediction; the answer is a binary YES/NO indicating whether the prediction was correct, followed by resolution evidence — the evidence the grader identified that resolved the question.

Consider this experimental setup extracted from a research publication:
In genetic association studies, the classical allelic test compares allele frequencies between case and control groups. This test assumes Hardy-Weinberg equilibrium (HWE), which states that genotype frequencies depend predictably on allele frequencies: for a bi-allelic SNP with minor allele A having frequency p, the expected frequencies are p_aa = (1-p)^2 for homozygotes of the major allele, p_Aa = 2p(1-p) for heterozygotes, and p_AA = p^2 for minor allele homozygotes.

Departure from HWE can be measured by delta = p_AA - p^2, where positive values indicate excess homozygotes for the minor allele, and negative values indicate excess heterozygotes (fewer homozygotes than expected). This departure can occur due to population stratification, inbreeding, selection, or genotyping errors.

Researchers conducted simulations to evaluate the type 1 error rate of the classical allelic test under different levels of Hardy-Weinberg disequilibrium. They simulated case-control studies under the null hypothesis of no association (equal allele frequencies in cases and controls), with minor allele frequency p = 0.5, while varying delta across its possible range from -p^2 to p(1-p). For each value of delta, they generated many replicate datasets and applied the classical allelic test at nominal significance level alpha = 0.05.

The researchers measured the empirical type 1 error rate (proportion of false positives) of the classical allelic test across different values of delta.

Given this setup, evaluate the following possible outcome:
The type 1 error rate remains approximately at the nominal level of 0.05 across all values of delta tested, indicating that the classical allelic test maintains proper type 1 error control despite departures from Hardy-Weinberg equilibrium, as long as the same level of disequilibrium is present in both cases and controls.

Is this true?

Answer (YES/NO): NO